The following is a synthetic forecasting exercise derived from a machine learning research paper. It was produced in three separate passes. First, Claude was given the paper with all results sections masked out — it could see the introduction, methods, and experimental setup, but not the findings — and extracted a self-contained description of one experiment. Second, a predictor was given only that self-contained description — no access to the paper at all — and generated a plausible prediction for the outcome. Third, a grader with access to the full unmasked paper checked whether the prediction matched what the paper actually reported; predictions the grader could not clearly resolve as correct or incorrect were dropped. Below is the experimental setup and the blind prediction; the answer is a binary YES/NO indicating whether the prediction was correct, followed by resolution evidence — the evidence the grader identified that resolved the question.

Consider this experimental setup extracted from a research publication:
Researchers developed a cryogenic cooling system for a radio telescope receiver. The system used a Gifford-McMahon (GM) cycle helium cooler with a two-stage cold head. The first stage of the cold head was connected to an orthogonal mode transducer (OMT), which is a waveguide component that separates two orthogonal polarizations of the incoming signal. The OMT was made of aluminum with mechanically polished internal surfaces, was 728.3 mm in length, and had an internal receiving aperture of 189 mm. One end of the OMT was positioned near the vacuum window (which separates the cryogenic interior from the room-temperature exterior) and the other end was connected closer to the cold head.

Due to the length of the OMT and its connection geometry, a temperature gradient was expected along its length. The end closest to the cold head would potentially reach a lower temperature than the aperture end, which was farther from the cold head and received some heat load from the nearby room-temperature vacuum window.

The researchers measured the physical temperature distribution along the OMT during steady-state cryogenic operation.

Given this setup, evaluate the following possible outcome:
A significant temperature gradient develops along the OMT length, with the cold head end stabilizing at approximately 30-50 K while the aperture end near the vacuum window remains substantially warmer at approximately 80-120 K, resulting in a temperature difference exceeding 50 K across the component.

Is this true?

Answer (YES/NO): NO